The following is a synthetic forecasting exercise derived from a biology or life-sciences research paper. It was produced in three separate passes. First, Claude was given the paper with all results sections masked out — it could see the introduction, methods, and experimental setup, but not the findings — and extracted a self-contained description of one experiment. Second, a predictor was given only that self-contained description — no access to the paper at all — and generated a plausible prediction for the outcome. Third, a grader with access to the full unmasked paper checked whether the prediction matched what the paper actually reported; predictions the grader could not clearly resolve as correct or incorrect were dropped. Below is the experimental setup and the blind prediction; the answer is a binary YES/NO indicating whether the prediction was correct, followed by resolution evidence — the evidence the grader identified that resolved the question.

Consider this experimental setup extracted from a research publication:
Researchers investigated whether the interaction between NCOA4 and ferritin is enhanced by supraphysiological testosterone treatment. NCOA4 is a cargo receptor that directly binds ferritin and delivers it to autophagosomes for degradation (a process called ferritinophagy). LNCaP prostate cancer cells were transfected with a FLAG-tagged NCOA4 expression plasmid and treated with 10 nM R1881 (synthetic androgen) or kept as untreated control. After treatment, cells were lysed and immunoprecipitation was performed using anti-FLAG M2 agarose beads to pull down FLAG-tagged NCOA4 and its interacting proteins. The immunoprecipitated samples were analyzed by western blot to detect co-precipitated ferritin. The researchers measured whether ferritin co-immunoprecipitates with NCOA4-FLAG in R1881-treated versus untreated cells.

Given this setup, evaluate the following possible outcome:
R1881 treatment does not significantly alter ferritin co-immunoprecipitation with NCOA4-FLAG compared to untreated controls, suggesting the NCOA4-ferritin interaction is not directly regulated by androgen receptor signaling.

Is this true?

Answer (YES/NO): NO